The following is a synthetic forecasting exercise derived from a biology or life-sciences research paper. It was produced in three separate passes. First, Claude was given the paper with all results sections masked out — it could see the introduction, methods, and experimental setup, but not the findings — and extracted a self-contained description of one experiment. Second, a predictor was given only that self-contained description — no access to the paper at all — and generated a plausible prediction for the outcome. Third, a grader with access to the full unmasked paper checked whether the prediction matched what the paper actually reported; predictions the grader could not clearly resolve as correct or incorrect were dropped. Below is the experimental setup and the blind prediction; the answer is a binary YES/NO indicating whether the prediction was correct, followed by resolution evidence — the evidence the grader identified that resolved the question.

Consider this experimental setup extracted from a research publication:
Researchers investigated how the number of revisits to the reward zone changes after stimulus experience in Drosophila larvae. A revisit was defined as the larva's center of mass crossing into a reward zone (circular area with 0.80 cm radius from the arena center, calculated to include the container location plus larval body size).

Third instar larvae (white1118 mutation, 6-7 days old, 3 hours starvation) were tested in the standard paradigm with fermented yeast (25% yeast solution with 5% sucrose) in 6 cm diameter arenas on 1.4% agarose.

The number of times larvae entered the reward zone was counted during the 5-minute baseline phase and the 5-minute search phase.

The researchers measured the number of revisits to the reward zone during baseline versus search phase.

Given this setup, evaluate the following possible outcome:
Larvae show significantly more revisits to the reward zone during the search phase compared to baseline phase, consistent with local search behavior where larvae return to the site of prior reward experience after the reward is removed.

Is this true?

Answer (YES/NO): NO